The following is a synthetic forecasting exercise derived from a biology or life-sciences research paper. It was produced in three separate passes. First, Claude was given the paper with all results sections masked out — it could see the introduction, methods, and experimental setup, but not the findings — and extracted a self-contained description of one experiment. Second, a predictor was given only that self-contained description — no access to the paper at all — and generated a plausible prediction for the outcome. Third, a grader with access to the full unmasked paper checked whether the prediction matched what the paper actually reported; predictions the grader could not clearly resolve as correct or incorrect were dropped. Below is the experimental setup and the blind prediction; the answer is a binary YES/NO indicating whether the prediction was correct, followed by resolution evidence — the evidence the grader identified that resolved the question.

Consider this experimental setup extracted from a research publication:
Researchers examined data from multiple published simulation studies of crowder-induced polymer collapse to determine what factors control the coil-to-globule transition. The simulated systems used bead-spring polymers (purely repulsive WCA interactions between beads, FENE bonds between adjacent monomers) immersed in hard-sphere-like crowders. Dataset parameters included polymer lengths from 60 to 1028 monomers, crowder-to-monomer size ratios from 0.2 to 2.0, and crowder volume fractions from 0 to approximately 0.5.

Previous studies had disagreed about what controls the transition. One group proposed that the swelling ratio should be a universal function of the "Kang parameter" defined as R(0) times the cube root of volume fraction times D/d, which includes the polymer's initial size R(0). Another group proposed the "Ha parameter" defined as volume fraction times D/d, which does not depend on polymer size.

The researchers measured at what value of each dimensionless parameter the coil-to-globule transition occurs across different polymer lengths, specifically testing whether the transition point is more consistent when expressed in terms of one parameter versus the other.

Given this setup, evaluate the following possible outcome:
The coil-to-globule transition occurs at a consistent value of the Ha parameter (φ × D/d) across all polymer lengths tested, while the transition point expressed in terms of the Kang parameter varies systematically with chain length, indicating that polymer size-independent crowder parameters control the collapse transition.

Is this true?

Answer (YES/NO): YES